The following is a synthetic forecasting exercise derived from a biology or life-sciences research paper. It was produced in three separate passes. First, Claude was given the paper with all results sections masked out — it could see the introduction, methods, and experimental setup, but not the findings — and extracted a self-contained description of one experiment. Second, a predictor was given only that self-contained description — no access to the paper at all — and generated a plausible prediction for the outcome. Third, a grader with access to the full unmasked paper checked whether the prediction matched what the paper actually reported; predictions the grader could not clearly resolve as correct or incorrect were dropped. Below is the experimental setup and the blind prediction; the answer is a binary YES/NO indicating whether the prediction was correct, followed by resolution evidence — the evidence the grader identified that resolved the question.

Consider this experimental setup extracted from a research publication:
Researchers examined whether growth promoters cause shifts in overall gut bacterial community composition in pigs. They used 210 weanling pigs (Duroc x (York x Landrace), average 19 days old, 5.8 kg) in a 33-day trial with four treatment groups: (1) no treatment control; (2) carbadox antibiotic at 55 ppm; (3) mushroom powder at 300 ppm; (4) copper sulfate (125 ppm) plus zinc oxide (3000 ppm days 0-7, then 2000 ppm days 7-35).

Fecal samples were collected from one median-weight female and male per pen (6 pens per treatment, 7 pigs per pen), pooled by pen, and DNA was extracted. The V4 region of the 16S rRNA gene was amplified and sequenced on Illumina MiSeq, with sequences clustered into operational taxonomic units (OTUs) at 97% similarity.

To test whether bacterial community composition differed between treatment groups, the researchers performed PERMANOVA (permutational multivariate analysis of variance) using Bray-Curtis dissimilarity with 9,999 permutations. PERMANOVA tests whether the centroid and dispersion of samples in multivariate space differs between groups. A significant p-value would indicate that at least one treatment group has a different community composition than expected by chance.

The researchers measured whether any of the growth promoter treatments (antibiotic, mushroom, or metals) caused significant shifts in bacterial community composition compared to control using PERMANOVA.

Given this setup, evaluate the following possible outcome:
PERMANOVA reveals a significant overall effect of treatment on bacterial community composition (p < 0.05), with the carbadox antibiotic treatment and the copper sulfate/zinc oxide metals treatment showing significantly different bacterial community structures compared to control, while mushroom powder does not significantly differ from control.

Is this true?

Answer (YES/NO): NO